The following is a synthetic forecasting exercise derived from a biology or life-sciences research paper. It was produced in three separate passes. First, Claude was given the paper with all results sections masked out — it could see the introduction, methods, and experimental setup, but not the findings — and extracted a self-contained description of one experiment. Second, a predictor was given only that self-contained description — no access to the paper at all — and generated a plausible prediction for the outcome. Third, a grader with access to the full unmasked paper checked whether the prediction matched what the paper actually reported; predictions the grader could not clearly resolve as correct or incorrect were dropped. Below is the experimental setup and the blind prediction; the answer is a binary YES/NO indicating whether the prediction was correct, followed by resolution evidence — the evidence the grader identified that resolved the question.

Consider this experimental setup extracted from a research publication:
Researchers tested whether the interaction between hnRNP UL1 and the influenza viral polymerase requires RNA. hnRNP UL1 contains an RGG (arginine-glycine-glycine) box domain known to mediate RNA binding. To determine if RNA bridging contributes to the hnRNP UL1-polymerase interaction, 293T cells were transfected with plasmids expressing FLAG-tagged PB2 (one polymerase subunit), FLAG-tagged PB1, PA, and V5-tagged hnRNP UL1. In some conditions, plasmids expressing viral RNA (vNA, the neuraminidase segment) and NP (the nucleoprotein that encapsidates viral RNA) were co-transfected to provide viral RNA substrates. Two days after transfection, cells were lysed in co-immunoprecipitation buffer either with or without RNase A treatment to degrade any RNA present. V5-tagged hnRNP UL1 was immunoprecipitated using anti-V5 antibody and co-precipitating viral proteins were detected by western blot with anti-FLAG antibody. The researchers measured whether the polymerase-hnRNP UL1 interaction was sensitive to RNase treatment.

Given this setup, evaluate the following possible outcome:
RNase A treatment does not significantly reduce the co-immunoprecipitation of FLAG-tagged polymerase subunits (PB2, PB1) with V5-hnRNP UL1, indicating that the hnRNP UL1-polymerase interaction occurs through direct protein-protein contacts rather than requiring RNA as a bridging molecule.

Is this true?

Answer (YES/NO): YES